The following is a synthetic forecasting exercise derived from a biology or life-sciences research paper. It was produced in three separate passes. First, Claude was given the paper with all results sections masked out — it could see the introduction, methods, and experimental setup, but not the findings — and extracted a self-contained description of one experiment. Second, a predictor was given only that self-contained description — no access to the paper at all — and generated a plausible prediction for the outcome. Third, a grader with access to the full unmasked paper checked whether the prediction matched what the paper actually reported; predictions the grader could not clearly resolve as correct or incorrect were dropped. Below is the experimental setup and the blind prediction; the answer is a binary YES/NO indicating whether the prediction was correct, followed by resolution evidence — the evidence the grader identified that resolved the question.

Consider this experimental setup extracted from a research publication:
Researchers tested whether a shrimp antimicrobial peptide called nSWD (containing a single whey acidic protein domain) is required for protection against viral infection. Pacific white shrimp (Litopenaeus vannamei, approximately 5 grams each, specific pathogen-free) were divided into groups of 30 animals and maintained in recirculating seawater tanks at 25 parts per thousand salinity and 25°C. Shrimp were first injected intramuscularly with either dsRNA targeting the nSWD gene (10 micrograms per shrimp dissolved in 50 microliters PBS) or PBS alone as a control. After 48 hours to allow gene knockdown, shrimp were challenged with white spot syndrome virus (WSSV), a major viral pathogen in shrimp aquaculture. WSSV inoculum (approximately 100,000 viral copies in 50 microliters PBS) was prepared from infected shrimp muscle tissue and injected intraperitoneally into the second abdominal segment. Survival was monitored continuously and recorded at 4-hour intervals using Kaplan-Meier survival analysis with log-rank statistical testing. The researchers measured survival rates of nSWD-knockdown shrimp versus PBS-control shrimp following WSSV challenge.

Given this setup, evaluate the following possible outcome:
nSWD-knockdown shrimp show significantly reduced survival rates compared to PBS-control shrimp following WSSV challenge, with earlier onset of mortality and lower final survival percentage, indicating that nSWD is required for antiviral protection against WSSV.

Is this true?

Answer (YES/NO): YES